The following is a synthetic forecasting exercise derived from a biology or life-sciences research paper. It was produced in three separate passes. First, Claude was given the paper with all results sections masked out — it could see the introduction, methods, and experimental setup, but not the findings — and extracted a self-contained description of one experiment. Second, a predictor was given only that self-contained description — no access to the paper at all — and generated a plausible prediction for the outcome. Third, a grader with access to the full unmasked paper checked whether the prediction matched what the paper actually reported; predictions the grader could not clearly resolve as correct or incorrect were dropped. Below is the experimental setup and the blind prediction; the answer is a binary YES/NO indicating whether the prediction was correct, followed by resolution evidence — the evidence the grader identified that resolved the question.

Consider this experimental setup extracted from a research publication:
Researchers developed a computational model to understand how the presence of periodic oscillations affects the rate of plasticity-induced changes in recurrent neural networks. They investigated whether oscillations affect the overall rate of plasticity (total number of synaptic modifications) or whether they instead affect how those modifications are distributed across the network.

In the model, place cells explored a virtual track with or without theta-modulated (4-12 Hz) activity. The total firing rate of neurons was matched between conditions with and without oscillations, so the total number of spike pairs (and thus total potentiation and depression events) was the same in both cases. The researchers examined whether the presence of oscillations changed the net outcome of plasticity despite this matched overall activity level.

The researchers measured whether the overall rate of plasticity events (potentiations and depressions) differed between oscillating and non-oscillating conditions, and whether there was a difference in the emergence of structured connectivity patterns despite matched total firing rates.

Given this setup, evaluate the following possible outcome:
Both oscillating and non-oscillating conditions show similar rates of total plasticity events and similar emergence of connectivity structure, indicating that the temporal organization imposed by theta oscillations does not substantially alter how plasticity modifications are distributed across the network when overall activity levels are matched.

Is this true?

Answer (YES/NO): NO